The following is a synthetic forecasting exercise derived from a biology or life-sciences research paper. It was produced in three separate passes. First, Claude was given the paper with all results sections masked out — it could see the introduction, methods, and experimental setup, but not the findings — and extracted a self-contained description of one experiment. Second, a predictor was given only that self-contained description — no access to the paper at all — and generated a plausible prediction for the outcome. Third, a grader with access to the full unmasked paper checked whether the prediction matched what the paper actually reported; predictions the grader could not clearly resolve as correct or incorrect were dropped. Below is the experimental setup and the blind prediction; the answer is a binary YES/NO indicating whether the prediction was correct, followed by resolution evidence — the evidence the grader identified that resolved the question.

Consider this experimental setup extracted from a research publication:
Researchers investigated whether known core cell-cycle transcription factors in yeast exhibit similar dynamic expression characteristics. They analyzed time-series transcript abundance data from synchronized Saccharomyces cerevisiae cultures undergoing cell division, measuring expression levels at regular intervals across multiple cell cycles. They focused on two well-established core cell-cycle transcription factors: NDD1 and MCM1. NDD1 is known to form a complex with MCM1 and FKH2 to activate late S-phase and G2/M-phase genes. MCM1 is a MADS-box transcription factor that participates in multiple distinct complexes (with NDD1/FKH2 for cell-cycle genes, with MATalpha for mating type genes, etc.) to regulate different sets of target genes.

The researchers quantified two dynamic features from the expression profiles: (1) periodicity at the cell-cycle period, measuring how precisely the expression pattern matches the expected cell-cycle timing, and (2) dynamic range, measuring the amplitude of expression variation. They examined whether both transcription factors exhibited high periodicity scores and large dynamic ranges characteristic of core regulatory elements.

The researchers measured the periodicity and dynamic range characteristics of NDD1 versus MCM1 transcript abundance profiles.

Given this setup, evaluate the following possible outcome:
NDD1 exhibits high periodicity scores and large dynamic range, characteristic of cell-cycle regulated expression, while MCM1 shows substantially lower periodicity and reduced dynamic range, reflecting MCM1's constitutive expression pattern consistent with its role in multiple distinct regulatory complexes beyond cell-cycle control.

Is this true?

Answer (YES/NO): YES